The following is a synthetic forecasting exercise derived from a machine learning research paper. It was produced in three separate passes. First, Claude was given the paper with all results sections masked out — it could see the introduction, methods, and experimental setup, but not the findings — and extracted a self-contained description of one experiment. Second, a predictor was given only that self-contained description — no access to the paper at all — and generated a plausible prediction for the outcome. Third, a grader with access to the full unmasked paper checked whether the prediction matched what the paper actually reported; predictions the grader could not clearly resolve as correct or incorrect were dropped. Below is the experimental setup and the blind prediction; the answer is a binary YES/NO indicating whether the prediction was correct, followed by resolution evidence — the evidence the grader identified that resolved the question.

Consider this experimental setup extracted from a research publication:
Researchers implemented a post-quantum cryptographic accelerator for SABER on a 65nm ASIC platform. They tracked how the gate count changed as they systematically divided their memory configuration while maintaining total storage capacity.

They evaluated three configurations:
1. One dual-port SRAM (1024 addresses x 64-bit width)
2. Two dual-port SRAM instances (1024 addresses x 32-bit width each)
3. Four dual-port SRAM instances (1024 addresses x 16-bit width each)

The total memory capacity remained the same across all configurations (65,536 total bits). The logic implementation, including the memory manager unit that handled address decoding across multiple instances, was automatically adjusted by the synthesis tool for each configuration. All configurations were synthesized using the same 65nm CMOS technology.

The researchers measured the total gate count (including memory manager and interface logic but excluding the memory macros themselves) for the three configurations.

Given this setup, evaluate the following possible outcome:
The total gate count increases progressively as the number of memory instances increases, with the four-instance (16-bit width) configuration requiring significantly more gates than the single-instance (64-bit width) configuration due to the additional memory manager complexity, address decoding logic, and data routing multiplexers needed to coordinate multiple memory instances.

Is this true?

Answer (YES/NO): NO